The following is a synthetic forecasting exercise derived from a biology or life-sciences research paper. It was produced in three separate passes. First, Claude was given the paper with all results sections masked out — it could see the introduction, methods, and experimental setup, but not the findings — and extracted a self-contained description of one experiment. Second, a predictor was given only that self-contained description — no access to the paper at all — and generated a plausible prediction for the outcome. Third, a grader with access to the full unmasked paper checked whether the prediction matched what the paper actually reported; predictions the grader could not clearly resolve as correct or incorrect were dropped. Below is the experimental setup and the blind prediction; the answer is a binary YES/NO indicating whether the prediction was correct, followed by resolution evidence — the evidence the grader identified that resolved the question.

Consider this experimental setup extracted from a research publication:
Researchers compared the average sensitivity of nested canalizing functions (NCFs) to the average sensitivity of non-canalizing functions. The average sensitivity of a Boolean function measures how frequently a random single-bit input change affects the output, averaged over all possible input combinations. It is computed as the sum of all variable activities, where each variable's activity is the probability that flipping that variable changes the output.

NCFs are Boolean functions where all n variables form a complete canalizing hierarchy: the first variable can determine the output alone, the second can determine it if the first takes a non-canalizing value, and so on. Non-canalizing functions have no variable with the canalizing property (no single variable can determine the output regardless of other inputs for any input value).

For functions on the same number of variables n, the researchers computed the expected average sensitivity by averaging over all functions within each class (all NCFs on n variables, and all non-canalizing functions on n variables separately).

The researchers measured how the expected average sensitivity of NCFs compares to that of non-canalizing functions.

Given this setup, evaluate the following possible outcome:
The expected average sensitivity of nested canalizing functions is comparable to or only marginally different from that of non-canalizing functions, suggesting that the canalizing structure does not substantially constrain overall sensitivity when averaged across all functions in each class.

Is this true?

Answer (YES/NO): NO